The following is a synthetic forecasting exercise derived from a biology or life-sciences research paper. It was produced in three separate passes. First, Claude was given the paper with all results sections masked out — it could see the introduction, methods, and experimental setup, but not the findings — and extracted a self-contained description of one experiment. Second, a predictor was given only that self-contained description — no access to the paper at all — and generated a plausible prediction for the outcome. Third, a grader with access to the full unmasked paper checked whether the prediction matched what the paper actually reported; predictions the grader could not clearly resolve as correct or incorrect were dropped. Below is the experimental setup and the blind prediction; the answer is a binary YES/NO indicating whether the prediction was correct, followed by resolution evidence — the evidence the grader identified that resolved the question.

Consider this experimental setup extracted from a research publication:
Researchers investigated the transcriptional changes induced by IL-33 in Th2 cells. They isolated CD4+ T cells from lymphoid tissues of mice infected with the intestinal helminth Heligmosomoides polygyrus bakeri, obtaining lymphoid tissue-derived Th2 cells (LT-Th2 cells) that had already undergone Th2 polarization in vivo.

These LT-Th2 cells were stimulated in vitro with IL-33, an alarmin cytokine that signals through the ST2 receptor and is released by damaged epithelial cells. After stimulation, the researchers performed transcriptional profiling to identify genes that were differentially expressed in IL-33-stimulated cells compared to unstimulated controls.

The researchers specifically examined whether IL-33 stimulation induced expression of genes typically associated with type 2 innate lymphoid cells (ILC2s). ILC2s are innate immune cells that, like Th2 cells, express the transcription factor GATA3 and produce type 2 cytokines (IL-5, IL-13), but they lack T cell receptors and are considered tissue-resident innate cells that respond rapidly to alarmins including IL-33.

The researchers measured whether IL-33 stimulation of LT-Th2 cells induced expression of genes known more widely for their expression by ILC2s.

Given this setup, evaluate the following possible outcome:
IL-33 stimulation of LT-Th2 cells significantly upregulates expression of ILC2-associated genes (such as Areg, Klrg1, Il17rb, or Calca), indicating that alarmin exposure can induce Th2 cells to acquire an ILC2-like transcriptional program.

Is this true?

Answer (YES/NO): YES